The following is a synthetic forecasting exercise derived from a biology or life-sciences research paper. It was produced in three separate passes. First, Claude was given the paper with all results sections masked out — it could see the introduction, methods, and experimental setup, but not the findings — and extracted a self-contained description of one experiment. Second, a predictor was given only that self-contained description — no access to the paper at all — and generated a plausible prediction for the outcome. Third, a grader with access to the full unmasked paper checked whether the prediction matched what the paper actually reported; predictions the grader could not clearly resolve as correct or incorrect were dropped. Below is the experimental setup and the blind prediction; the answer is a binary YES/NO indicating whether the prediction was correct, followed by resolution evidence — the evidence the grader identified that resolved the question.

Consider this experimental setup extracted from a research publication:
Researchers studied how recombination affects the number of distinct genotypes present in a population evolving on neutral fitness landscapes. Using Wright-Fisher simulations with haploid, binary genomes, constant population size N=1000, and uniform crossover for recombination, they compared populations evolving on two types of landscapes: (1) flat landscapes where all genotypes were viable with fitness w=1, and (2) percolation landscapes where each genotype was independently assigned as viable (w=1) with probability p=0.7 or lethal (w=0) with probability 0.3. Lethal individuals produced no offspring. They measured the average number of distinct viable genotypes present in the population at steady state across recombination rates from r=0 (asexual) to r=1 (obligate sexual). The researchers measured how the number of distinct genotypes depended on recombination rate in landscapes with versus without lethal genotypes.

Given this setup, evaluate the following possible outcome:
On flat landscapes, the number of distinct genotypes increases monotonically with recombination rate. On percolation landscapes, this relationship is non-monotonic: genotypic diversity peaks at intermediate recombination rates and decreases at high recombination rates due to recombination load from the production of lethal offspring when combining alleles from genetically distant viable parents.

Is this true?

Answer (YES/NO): YES